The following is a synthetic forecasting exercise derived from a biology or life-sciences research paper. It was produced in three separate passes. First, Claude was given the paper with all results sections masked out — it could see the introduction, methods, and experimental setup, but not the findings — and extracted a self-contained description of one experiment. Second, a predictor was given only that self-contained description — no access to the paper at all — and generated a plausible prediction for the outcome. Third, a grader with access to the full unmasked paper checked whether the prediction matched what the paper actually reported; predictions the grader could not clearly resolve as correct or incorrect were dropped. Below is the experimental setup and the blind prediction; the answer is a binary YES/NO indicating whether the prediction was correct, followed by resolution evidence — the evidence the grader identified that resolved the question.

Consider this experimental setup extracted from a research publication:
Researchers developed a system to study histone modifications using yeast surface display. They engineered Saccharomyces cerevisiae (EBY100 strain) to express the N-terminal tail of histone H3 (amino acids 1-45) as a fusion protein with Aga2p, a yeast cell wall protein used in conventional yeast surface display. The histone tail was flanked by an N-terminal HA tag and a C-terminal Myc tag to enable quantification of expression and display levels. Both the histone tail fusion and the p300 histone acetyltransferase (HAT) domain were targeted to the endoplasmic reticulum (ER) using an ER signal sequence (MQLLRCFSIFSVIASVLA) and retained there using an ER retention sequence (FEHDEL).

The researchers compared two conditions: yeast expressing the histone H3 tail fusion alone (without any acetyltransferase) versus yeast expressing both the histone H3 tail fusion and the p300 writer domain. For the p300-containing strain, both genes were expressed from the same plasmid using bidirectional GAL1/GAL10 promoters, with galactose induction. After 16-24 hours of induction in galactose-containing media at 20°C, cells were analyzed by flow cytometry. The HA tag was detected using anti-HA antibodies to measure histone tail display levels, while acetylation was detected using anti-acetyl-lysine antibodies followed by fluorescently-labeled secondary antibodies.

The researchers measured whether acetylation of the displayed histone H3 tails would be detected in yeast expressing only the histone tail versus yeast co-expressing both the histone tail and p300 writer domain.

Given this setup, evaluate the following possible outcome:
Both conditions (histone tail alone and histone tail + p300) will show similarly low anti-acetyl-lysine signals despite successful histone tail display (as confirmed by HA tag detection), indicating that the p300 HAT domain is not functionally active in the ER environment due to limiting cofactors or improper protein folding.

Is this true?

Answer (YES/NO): NO